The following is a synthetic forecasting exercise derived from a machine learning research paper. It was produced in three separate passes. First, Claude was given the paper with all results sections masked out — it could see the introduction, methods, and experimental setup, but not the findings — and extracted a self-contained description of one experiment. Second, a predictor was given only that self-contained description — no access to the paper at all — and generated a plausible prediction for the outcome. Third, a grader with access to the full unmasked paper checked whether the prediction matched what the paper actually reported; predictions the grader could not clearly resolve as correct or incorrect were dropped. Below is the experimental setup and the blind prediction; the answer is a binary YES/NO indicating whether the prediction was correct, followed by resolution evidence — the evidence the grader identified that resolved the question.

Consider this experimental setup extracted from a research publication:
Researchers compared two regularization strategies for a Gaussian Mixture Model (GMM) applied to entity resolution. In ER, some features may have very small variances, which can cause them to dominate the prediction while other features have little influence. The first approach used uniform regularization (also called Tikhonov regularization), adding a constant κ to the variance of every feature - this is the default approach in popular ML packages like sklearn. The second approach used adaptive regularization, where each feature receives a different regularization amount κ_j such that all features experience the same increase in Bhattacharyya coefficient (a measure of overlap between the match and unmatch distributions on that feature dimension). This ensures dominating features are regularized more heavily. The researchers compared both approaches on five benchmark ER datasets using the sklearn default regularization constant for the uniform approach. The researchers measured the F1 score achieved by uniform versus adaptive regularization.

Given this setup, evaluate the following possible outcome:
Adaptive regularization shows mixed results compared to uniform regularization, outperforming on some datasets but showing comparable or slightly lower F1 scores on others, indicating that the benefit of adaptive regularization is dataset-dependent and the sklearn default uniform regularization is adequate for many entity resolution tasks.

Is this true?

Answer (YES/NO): NO